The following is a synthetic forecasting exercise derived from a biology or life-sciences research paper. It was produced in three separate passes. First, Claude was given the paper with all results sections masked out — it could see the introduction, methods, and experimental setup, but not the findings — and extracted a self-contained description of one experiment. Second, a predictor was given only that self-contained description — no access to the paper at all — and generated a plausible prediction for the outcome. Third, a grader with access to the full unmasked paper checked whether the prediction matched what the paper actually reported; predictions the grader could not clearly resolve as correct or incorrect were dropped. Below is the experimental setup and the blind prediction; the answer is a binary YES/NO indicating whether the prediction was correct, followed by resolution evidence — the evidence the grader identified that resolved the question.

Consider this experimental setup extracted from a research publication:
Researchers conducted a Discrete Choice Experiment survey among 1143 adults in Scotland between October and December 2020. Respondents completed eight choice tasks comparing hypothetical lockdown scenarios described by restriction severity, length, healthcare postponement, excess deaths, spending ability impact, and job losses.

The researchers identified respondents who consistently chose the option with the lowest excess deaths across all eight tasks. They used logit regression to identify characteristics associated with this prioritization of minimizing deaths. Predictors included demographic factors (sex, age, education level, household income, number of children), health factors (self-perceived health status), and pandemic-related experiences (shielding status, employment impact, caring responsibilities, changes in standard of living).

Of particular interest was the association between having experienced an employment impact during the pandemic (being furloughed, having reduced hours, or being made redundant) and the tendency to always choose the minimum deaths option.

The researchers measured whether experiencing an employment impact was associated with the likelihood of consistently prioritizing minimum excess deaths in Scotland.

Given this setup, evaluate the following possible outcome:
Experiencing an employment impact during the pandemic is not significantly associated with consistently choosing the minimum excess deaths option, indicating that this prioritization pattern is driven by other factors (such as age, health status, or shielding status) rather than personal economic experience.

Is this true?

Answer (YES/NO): NO